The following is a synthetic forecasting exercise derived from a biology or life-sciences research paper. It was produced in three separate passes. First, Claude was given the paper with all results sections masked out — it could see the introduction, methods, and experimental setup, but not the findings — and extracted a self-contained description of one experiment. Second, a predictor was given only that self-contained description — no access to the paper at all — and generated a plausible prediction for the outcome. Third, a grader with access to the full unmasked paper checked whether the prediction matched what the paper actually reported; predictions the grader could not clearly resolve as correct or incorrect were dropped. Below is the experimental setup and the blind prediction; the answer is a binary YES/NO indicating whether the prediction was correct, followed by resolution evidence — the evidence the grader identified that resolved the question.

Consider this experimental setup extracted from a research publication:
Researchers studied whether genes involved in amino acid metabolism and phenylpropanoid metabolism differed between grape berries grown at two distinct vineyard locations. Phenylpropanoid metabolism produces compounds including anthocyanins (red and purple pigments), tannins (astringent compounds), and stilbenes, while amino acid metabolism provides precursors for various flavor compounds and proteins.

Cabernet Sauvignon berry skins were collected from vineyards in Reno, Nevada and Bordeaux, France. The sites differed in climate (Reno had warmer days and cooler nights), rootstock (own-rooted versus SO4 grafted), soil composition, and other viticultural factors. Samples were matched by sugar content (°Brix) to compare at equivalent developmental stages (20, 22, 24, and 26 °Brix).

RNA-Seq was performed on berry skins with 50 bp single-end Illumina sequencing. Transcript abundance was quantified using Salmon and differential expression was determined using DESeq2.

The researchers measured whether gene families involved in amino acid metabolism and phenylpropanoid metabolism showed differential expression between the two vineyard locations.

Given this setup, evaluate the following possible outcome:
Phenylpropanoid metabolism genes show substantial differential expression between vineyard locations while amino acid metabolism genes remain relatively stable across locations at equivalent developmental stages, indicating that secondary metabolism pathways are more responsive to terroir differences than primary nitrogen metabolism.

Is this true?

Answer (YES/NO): NO